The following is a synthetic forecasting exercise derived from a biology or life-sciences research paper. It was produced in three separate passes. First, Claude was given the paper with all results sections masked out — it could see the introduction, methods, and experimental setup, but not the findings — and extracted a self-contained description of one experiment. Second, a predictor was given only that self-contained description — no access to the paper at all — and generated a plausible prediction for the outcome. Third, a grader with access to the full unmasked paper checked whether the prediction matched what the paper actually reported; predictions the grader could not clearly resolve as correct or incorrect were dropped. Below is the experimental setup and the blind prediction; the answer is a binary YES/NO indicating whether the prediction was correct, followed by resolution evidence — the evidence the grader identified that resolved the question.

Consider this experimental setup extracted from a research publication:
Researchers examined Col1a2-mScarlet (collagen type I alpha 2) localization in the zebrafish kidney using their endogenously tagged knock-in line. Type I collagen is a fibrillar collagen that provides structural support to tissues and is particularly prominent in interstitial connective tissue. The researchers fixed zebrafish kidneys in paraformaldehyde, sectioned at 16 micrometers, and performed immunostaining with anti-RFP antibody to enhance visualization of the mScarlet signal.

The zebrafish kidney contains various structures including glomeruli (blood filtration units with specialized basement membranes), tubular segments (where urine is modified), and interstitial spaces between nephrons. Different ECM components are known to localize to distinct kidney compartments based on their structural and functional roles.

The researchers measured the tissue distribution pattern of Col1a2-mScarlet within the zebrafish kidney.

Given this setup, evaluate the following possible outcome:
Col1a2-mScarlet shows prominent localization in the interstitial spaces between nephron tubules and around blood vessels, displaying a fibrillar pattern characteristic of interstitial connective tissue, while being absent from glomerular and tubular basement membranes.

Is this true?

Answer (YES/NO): NO